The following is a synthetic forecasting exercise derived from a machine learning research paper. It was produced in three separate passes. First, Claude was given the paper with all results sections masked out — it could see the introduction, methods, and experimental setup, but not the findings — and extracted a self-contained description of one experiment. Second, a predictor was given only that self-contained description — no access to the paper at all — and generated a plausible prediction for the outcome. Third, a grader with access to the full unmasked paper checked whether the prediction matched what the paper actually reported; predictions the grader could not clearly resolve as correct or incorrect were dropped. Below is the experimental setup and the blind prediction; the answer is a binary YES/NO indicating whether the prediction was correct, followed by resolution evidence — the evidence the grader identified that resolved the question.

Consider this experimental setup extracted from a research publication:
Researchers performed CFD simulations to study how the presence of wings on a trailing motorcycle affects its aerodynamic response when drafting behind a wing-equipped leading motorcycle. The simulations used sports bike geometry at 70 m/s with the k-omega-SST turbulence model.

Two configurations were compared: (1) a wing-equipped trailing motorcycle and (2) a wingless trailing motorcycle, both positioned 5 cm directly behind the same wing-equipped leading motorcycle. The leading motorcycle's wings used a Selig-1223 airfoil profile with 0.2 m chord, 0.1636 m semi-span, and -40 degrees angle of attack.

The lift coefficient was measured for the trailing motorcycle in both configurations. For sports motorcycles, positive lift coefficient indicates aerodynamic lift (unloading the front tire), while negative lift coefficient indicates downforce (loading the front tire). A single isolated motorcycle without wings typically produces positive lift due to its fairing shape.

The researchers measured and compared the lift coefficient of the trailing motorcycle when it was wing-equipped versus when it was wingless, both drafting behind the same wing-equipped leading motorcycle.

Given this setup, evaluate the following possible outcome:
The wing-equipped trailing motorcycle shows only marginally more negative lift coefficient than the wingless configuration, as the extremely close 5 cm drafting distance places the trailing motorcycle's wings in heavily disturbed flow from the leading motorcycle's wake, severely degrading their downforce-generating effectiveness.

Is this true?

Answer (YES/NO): YES